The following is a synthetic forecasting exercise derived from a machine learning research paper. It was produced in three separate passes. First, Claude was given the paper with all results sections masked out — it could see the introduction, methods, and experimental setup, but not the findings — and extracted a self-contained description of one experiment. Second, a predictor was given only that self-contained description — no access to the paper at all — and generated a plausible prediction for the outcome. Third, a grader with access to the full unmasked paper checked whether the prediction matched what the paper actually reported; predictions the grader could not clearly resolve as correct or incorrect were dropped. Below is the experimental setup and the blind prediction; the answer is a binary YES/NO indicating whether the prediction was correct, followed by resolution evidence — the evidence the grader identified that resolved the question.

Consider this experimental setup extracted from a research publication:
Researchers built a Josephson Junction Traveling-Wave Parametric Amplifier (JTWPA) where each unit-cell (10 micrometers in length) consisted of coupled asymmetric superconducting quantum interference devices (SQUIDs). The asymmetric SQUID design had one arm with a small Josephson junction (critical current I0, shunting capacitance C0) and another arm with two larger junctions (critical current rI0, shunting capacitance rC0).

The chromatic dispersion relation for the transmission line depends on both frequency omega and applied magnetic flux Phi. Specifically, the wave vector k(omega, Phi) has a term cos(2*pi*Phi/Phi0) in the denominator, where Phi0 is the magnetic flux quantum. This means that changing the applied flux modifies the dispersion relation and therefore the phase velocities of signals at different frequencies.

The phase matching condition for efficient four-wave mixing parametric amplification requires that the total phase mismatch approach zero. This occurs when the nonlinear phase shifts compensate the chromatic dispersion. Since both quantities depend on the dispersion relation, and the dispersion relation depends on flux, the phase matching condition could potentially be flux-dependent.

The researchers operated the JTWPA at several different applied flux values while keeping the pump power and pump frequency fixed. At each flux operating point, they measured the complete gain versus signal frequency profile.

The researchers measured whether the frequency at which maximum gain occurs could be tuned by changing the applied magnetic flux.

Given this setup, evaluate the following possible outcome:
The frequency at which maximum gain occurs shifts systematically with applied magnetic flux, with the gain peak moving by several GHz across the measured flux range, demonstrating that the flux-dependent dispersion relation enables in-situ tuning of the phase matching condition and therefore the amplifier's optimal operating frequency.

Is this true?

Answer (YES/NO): NO